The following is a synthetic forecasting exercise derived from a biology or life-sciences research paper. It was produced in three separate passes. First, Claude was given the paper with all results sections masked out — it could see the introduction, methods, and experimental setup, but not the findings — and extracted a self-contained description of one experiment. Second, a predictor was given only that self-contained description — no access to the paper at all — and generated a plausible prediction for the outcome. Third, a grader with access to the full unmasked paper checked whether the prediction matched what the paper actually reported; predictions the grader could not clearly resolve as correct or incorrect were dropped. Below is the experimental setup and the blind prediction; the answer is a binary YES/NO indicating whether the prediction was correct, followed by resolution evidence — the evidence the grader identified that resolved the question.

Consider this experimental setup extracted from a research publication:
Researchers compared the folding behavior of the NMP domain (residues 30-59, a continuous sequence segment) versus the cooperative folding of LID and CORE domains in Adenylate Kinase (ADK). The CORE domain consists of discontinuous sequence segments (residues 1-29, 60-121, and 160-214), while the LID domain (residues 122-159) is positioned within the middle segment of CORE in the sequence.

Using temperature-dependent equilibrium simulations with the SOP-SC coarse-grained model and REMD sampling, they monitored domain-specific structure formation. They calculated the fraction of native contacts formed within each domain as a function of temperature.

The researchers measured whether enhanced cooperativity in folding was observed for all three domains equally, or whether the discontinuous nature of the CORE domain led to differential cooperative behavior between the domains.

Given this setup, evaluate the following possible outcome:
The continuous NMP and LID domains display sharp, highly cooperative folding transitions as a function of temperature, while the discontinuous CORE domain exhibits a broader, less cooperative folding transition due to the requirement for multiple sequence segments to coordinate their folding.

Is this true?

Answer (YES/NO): YES